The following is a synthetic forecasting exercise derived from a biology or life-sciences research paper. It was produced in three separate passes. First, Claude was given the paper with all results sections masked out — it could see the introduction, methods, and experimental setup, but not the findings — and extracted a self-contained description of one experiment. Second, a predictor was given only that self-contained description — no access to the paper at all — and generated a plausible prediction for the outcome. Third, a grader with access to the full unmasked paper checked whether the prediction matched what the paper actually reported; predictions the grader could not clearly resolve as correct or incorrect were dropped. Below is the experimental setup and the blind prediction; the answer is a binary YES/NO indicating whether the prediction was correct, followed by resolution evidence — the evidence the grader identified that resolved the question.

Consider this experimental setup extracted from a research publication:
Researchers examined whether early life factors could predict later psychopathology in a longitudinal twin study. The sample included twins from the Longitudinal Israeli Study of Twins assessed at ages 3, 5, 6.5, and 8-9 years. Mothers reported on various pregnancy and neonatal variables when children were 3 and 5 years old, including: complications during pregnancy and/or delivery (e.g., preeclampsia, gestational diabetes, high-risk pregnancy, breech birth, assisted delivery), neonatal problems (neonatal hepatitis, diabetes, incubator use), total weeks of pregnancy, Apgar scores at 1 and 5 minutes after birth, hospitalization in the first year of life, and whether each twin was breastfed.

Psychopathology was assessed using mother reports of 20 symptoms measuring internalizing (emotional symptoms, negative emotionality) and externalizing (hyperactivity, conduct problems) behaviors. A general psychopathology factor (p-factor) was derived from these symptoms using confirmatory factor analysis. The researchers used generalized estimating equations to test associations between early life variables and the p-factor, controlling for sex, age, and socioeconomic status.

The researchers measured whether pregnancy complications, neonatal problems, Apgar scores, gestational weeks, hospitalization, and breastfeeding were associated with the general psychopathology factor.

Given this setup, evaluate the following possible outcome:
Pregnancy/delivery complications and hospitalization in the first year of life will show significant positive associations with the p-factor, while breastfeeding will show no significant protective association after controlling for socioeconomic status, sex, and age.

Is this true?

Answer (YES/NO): NO